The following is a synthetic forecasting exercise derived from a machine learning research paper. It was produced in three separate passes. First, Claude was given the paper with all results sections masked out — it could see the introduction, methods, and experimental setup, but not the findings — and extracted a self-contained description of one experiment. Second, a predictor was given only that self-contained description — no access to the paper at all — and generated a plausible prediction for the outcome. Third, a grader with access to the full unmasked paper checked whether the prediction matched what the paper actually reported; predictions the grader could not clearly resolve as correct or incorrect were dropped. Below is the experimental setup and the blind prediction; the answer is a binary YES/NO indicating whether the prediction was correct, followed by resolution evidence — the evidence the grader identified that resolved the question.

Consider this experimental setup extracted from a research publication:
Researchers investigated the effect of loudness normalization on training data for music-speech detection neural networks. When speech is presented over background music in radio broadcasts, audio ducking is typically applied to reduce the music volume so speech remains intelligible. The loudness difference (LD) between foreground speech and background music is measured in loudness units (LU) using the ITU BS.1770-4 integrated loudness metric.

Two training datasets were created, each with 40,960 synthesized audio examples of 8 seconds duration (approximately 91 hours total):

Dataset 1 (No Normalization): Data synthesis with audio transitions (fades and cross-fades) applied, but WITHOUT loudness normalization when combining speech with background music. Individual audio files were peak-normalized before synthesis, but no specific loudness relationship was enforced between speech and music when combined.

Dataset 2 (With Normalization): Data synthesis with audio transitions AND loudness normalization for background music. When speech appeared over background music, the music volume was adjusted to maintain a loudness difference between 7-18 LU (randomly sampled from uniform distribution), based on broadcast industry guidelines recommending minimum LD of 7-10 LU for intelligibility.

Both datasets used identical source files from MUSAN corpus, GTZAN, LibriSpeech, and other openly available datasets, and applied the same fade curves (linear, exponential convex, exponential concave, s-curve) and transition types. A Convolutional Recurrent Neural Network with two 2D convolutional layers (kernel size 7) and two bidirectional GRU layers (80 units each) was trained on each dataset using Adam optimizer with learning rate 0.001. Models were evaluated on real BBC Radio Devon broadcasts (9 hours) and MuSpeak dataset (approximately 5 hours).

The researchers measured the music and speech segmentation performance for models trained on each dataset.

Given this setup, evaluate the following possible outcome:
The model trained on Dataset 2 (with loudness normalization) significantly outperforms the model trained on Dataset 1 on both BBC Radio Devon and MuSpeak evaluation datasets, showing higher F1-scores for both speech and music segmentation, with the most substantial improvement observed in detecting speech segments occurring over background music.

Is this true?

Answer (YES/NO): NO